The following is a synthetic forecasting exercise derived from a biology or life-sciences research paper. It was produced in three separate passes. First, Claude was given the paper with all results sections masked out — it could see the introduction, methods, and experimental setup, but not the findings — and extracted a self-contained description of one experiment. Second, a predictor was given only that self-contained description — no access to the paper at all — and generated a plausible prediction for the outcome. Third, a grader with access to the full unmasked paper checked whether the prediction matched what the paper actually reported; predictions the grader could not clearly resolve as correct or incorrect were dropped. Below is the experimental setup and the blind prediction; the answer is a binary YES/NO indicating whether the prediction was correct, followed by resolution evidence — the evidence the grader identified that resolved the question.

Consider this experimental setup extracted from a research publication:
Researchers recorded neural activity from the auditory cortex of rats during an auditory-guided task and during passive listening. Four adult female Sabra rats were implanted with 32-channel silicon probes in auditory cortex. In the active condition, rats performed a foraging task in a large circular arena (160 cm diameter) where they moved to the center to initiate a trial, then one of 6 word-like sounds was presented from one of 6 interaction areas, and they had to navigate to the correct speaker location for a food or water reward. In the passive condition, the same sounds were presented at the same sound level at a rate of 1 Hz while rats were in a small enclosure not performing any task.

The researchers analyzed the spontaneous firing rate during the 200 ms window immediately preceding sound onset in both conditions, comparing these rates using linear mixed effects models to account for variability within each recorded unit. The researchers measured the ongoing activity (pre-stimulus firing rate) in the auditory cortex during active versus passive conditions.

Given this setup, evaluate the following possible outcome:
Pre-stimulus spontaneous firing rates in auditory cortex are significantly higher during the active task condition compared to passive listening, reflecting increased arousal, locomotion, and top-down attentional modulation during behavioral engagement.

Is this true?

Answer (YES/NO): YES